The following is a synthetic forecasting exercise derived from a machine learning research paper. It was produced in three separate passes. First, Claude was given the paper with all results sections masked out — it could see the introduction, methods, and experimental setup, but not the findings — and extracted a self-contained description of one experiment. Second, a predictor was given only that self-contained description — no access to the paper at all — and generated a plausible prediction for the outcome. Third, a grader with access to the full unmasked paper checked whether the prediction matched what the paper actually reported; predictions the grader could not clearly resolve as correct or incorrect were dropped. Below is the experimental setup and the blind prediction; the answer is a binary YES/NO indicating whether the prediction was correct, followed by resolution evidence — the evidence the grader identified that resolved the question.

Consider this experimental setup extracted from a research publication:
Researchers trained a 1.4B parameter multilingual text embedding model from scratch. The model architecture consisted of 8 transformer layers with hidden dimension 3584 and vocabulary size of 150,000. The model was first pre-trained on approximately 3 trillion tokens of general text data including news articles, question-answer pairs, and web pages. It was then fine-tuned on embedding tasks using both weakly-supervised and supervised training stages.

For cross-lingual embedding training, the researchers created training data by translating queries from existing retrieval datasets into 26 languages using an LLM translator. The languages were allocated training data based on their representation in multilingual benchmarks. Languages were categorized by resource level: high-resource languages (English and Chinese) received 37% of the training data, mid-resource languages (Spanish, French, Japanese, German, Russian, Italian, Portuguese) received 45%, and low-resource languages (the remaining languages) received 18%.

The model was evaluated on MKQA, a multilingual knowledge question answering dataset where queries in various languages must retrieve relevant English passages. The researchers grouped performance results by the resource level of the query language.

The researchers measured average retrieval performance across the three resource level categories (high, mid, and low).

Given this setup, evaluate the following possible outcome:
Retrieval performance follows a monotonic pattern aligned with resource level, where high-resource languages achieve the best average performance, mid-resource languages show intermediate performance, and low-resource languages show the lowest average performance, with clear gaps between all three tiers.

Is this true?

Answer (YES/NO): NO